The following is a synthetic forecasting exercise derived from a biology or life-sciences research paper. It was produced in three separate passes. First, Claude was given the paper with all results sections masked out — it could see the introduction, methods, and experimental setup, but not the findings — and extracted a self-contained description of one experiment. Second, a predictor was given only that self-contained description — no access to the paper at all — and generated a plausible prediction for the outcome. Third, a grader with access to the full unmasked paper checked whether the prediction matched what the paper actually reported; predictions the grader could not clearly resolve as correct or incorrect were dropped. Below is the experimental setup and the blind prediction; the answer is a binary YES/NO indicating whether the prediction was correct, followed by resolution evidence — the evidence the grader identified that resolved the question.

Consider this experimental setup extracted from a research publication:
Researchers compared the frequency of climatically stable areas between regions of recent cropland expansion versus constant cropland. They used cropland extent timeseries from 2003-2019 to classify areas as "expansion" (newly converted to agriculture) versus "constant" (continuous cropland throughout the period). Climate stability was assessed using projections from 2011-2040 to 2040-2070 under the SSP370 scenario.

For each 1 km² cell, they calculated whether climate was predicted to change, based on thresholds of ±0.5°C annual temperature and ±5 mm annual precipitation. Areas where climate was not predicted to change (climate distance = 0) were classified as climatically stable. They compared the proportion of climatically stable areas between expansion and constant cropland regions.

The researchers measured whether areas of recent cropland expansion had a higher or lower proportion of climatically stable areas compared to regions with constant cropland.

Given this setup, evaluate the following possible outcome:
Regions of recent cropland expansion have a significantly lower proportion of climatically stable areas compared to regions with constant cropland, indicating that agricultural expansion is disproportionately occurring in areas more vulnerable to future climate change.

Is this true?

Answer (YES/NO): NO